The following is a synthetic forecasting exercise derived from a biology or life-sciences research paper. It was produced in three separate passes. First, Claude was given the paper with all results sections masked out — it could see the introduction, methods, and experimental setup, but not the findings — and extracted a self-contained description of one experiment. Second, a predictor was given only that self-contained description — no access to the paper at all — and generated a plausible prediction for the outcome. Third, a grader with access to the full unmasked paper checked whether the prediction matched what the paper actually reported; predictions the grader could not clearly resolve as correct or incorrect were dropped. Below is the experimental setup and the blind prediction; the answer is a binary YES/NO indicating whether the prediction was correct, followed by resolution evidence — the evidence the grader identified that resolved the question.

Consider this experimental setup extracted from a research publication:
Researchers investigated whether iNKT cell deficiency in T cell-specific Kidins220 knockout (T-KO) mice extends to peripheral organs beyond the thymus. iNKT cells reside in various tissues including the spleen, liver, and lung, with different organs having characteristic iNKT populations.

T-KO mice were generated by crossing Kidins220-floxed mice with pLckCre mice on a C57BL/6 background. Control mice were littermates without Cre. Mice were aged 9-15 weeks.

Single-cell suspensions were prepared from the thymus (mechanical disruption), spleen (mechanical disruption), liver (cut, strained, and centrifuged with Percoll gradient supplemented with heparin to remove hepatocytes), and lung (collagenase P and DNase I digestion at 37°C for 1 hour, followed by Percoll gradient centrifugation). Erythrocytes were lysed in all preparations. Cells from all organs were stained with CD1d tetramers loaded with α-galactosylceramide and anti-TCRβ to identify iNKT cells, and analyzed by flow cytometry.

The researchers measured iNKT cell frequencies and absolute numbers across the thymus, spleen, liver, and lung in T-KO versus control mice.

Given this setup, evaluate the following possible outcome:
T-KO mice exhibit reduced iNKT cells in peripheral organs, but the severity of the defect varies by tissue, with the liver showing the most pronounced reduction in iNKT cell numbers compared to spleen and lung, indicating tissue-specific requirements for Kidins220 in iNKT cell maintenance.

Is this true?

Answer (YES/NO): NO